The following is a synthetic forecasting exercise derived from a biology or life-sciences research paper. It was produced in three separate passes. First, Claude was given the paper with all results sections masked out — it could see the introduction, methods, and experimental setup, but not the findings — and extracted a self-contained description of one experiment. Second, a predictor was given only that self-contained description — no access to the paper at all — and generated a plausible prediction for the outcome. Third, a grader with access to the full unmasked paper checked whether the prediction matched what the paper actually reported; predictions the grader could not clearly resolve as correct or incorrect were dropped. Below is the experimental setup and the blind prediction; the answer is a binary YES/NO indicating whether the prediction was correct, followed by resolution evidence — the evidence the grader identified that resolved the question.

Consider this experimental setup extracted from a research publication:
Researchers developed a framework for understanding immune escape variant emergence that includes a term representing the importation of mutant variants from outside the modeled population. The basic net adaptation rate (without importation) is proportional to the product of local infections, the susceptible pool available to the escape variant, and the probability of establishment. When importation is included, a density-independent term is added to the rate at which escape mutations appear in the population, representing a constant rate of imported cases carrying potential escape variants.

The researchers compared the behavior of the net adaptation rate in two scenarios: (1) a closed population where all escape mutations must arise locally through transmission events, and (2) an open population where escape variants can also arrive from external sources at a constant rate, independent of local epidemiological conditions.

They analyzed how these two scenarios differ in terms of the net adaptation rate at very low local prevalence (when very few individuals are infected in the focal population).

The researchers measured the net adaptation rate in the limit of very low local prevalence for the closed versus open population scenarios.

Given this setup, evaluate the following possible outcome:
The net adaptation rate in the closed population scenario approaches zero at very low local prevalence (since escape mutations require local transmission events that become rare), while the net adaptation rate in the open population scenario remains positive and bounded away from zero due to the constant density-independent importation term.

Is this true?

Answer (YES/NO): YES